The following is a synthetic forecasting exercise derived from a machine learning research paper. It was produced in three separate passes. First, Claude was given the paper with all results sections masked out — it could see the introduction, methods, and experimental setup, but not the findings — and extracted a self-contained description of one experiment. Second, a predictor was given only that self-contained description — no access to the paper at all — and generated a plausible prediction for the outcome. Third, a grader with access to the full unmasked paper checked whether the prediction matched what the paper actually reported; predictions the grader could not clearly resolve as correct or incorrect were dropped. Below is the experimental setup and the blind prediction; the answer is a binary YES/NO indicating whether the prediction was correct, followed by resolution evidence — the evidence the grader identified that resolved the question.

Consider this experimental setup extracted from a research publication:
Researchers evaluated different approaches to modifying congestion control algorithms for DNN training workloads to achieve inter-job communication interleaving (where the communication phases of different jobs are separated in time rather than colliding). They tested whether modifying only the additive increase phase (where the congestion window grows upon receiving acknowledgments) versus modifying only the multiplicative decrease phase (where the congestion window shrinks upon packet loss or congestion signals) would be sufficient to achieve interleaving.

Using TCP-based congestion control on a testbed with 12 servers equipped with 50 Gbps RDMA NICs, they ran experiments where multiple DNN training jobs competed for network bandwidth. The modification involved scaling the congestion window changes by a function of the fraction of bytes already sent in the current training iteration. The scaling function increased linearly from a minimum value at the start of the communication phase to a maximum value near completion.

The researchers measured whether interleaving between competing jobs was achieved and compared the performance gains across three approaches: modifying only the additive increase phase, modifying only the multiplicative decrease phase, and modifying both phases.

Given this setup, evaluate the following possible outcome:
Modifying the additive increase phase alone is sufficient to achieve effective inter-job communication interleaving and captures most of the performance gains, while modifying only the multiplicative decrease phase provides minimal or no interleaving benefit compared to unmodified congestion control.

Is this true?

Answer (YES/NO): NO